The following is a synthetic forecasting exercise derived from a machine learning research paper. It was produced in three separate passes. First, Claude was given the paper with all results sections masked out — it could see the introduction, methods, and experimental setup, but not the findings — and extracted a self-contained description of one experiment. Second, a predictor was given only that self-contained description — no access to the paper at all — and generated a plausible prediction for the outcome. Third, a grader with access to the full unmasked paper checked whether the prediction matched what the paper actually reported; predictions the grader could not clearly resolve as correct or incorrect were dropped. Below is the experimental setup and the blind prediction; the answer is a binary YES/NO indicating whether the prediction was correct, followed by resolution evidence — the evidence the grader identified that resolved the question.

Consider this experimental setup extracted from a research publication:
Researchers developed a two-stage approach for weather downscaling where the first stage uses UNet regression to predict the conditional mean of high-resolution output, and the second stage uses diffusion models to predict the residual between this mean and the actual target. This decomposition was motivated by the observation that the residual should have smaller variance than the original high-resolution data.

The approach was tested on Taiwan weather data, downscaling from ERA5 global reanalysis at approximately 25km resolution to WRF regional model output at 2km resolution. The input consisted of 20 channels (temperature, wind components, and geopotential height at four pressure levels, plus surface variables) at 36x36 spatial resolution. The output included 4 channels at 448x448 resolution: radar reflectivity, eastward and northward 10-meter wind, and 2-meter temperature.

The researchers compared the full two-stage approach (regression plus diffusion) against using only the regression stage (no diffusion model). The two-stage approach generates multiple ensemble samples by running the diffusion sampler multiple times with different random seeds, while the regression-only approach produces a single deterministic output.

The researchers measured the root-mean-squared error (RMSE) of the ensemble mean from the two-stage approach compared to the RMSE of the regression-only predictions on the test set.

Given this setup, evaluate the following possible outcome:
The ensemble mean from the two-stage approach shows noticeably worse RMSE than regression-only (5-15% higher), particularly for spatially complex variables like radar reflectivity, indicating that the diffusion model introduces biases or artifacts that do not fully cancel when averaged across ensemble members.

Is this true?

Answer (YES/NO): NO